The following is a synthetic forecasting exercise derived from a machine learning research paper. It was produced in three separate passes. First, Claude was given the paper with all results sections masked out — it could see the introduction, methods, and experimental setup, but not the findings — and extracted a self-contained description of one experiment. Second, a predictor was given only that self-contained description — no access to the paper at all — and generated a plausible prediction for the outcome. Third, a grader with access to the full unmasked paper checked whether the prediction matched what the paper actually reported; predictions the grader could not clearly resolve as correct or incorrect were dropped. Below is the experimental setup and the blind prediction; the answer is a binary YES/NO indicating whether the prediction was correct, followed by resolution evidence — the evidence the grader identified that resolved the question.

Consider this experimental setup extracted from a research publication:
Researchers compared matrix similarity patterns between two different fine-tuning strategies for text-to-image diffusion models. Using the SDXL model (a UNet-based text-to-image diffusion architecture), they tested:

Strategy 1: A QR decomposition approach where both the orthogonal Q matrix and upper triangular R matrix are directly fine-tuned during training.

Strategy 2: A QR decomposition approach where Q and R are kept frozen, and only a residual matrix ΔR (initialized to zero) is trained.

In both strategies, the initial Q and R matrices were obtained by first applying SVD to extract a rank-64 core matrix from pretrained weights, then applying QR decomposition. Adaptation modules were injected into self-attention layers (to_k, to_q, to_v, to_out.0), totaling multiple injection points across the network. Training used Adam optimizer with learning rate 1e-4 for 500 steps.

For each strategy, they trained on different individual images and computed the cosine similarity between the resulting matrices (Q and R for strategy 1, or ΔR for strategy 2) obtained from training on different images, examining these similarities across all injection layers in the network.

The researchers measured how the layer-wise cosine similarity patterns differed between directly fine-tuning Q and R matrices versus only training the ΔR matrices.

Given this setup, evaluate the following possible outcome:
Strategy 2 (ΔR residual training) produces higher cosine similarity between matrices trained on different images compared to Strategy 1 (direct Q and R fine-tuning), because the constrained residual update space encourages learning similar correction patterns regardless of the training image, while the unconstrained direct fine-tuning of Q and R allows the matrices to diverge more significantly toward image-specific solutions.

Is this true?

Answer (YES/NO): NO